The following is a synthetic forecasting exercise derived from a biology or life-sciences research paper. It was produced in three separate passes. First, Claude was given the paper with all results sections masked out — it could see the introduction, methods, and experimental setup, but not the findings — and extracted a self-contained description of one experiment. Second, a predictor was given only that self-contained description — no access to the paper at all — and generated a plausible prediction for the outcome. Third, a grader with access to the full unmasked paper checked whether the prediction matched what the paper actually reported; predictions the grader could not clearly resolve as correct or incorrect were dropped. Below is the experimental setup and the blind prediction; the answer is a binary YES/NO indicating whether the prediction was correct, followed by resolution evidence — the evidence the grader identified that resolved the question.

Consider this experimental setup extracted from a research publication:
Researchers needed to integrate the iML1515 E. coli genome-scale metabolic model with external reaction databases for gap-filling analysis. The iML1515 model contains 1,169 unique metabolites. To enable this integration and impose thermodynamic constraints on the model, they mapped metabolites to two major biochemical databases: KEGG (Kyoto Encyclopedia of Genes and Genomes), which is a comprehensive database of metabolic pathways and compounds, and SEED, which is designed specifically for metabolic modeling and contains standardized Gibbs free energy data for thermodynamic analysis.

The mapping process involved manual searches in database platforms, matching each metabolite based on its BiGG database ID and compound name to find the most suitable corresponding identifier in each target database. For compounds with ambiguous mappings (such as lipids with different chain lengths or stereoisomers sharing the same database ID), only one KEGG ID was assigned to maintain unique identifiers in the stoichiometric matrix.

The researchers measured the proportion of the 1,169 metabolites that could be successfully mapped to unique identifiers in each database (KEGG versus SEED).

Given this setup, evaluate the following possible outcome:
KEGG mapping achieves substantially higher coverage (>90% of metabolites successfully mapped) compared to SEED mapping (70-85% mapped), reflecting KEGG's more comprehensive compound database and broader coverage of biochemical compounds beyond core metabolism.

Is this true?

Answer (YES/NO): NO